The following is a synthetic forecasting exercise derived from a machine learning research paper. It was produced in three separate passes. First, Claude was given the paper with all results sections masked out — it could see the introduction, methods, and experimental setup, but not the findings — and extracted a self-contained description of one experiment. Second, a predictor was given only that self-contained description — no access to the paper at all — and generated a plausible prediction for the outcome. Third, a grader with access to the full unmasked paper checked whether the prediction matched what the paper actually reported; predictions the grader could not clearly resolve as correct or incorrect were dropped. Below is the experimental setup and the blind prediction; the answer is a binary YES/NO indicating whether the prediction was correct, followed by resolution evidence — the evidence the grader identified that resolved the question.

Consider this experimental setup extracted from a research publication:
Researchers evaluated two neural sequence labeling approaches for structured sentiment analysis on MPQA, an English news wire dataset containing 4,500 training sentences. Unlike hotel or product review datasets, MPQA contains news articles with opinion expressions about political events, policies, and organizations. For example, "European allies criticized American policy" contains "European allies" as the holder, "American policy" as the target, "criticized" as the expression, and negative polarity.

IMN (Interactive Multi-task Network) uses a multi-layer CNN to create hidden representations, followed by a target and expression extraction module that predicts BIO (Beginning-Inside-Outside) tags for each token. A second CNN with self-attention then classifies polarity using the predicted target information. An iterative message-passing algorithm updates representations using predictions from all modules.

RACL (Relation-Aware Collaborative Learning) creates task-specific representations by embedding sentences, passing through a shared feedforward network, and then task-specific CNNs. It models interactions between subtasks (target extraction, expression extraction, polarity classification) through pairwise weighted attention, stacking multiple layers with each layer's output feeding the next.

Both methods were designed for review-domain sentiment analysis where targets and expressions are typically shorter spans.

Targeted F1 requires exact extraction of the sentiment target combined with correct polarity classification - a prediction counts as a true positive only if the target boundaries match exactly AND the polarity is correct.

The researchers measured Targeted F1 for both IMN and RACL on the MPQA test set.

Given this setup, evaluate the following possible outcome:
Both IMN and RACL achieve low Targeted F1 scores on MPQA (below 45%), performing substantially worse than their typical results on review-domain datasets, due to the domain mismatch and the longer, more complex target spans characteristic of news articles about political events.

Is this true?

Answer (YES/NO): YES